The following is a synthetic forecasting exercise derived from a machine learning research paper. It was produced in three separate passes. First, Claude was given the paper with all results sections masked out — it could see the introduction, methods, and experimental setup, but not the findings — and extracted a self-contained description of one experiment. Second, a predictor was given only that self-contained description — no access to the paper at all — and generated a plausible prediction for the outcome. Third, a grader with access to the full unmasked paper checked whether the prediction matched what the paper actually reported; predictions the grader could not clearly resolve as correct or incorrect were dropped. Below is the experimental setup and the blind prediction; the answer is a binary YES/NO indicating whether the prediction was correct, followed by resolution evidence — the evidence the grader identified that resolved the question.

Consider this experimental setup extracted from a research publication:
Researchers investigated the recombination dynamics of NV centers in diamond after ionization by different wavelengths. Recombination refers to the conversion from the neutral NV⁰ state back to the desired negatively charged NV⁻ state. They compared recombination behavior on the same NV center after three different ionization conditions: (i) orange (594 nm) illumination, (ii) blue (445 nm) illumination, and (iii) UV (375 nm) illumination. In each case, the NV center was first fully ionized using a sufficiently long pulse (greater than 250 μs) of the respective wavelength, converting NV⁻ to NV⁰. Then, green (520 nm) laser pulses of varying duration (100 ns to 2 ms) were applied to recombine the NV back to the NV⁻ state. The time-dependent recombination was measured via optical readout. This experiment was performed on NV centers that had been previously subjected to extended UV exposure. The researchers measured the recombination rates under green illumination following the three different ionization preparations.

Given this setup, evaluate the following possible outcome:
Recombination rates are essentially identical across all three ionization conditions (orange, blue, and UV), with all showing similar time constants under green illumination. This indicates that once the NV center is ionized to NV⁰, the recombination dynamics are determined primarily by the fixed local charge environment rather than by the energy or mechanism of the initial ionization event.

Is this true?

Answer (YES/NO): NO